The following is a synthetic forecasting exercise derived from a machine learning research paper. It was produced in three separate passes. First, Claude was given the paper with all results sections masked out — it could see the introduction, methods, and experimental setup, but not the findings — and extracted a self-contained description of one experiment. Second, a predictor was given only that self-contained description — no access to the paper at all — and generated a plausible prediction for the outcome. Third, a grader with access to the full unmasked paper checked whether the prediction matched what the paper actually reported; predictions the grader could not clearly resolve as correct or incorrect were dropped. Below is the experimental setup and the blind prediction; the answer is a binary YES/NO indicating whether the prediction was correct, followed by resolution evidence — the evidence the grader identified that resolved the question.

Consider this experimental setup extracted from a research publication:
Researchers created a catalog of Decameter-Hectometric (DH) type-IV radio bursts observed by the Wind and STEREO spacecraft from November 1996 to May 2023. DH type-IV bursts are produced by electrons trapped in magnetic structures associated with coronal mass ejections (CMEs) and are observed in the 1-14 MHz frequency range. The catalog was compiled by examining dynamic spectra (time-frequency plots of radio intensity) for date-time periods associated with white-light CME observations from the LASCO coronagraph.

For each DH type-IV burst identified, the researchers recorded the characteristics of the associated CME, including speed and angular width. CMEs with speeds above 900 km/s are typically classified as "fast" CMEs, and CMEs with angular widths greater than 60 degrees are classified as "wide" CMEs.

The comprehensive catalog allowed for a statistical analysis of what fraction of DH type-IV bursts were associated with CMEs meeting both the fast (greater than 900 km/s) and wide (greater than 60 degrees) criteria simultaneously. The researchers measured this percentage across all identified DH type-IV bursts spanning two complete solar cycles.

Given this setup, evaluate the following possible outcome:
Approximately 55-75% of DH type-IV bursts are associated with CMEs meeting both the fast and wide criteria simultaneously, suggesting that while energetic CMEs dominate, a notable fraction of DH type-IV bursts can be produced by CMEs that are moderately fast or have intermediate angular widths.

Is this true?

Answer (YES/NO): YES